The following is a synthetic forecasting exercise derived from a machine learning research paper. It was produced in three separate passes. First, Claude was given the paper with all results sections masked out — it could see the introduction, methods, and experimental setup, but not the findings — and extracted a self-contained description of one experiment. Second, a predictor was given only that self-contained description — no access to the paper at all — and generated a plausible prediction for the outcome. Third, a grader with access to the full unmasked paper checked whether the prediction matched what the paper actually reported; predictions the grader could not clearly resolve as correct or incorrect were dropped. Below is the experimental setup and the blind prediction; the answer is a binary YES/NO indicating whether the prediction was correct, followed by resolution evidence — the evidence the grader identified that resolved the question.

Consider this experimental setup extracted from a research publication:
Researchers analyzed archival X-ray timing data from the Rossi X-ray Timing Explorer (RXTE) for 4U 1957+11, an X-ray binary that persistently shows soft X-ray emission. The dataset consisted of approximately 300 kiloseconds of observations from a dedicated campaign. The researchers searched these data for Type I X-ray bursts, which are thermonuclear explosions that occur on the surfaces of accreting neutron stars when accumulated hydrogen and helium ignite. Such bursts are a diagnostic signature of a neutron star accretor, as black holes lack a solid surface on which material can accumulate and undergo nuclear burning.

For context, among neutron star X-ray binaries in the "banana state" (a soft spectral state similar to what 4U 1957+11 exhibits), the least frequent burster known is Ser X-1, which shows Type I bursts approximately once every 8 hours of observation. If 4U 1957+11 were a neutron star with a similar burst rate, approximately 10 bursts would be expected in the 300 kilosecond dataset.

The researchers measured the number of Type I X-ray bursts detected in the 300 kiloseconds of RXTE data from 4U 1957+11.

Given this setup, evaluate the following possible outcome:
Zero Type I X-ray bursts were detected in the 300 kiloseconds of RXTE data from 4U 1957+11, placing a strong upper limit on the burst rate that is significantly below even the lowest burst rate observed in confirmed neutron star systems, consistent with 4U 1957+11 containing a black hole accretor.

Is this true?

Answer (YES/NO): YES